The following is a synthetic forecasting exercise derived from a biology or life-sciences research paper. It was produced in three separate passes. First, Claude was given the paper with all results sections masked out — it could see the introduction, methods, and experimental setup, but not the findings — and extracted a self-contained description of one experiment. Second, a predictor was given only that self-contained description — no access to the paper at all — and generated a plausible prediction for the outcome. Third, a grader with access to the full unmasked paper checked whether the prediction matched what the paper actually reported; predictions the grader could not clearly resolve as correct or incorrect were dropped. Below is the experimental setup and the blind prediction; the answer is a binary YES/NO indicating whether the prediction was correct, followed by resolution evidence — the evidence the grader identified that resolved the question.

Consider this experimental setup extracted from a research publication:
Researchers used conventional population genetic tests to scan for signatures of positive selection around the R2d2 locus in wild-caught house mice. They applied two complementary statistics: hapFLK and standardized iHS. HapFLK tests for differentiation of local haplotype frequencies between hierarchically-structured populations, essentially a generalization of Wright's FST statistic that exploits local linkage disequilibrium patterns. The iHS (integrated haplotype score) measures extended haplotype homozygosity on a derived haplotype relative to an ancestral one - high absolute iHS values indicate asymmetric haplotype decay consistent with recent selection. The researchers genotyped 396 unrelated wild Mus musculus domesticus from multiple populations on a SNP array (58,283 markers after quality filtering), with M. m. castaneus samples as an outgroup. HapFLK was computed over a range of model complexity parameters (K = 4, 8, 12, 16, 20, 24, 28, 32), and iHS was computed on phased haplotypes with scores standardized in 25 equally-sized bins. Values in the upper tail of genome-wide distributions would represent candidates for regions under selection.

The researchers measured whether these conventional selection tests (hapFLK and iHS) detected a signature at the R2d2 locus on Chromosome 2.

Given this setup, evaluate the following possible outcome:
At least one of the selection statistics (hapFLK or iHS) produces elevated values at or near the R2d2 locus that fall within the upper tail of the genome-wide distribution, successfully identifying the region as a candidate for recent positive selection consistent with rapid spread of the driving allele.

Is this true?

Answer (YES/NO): NO